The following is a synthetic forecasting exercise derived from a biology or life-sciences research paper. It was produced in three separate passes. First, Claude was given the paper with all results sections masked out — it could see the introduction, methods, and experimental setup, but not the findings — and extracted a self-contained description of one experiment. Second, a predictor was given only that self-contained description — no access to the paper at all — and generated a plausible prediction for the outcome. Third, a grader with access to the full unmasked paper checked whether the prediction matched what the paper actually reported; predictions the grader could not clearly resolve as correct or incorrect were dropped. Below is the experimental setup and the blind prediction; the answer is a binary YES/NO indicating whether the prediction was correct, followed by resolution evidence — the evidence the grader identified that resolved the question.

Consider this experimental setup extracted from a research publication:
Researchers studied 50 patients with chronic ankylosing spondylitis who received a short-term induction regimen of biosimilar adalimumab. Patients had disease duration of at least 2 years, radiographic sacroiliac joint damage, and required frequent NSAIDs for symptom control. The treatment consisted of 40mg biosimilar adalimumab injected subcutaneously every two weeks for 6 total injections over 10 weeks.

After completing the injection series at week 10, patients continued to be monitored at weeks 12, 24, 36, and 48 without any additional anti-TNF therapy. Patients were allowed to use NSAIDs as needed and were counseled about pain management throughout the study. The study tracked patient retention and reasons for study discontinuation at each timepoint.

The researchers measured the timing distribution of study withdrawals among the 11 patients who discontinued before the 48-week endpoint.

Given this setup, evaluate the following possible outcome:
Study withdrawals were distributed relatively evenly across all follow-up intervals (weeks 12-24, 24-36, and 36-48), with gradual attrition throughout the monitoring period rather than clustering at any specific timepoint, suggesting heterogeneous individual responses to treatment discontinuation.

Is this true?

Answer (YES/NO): NO